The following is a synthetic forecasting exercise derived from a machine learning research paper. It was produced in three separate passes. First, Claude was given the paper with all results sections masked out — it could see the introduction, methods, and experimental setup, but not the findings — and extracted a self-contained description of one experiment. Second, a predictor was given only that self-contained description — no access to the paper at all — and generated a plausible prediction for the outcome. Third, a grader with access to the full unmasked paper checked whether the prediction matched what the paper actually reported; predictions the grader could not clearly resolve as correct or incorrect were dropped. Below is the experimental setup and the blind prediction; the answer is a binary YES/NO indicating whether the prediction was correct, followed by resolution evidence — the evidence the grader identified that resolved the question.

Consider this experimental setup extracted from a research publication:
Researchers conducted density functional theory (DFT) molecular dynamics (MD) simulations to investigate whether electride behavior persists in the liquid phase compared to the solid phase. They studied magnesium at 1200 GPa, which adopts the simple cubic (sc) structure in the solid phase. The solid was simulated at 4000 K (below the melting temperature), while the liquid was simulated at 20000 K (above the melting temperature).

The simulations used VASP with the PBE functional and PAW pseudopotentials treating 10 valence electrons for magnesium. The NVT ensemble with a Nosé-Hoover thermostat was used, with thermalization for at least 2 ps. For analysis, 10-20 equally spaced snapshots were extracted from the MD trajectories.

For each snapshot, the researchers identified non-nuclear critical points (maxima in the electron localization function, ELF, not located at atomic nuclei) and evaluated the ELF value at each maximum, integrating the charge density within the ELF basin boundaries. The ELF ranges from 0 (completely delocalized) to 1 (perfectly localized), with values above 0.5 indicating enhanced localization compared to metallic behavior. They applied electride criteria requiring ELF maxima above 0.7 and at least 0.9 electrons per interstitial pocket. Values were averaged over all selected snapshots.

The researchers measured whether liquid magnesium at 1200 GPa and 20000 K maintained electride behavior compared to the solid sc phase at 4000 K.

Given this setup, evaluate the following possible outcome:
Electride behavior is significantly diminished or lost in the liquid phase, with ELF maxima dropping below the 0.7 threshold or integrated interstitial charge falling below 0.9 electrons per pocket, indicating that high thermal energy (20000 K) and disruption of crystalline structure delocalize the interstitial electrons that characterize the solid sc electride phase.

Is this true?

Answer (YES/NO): NO